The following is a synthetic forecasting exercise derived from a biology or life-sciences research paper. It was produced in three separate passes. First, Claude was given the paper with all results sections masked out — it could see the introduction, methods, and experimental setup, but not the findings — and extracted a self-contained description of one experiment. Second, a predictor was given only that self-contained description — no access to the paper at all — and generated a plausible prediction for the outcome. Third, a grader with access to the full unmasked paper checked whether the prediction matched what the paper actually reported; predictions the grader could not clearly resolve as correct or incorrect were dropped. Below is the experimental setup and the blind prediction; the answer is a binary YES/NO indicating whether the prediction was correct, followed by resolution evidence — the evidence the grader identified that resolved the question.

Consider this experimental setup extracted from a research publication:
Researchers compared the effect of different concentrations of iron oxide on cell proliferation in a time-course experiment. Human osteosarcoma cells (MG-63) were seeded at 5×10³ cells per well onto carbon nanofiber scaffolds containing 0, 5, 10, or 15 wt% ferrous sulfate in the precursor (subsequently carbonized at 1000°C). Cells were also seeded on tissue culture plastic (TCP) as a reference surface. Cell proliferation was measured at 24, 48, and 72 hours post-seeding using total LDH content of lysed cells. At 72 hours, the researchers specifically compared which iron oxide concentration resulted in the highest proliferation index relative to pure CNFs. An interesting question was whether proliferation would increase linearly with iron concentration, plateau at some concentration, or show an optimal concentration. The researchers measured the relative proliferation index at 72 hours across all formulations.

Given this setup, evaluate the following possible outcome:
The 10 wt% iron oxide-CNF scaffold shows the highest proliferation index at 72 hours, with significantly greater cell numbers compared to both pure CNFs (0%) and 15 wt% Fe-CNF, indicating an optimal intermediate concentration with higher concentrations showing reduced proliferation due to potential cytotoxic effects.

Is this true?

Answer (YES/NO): NO